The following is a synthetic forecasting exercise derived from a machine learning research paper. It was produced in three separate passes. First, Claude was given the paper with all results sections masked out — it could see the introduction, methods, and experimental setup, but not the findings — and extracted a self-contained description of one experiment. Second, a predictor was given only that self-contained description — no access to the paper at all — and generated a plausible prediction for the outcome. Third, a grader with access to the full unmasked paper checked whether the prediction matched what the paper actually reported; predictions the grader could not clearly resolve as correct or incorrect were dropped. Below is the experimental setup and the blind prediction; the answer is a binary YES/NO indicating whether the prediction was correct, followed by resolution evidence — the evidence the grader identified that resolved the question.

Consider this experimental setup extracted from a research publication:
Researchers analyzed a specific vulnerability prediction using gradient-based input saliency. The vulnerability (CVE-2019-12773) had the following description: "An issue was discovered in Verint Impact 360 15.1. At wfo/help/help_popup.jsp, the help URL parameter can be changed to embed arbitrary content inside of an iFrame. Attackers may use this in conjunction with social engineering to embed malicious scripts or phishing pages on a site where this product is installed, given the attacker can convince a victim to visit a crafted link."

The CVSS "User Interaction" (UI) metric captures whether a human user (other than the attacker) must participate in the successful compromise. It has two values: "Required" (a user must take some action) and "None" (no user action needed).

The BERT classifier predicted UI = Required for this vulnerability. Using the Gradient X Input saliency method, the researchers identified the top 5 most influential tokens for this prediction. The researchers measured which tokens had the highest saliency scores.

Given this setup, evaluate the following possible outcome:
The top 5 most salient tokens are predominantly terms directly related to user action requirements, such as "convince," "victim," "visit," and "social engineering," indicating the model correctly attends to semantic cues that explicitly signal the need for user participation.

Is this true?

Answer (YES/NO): NO